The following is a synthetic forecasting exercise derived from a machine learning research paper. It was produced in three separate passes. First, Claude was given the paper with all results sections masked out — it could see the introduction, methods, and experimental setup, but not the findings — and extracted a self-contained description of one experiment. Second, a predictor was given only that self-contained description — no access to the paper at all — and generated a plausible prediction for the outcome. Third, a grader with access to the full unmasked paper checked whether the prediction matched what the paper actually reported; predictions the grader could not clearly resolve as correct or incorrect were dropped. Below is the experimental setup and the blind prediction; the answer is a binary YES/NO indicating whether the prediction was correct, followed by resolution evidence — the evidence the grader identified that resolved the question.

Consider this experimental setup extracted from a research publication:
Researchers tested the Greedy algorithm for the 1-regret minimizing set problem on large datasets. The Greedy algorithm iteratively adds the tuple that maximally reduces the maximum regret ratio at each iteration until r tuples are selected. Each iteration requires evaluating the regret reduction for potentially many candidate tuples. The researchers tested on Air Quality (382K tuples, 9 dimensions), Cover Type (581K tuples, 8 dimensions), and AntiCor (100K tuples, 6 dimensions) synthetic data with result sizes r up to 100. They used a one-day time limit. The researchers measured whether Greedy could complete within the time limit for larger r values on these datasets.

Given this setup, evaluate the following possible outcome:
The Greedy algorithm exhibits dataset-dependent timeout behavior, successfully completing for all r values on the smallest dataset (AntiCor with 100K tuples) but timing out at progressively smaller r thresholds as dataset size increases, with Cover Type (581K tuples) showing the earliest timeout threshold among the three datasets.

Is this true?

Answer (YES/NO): NO